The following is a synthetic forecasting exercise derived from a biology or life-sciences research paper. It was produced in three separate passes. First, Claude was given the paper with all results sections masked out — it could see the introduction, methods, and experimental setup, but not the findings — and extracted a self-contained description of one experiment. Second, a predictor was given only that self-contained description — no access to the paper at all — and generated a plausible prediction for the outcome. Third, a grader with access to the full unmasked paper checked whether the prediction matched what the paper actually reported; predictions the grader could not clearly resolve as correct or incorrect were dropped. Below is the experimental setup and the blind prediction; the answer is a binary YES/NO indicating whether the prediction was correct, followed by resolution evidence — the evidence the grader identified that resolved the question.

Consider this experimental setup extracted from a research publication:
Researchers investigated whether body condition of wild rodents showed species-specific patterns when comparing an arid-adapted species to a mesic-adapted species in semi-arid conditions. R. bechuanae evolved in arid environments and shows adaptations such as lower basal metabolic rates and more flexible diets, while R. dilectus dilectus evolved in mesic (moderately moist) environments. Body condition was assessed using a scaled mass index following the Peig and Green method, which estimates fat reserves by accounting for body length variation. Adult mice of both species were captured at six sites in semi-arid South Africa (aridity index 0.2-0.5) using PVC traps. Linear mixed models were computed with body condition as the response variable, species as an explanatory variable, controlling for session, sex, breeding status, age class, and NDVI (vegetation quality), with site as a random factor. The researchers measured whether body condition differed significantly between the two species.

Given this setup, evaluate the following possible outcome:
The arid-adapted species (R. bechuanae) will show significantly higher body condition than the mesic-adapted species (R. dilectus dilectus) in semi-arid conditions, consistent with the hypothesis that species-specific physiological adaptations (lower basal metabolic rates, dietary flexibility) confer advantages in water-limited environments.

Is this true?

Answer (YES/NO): NO